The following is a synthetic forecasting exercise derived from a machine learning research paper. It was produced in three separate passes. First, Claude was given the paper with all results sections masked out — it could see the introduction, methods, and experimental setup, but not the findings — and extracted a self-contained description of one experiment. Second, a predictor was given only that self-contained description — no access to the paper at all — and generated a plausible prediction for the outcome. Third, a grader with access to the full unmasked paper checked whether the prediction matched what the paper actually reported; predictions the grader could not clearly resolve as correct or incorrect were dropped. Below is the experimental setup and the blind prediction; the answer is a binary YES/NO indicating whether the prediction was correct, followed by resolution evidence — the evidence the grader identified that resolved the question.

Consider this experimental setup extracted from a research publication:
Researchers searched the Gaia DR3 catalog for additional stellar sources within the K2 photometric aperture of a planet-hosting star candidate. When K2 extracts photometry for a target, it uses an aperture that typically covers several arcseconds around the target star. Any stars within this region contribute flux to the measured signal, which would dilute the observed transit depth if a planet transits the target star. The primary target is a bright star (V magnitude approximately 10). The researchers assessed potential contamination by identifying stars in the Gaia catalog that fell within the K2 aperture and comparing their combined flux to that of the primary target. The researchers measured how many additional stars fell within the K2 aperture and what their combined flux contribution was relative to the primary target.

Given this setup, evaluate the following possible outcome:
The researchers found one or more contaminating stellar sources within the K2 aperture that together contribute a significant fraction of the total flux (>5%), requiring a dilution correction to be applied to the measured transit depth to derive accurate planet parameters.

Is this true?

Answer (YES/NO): NO